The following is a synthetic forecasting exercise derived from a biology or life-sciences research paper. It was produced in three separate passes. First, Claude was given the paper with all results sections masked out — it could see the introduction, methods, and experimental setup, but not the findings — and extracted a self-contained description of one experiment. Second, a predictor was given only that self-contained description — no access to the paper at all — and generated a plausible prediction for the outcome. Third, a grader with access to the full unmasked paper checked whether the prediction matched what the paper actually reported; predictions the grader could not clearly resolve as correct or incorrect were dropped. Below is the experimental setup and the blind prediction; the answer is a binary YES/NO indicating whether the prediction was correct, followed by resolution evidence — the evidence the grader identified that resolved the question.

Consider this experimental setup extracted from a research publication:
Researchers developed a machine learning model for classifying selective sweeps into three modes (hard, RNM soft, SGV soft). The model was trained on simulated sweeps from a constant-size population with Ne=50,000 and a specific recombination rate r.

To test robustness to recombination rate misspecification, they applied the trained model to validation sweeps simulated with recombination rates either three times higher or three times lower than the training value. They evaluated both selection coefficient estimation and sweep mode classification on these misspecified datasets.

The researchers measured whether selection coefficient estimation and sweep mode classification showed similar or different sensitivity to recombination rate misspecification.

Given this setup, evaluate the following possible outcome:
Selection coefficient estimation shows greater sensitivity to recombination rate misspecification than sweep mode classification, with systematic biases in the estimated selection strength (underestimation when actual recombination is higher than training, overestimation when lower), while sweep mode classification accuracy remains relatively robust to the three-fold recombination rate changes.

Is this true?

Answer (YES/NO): YES